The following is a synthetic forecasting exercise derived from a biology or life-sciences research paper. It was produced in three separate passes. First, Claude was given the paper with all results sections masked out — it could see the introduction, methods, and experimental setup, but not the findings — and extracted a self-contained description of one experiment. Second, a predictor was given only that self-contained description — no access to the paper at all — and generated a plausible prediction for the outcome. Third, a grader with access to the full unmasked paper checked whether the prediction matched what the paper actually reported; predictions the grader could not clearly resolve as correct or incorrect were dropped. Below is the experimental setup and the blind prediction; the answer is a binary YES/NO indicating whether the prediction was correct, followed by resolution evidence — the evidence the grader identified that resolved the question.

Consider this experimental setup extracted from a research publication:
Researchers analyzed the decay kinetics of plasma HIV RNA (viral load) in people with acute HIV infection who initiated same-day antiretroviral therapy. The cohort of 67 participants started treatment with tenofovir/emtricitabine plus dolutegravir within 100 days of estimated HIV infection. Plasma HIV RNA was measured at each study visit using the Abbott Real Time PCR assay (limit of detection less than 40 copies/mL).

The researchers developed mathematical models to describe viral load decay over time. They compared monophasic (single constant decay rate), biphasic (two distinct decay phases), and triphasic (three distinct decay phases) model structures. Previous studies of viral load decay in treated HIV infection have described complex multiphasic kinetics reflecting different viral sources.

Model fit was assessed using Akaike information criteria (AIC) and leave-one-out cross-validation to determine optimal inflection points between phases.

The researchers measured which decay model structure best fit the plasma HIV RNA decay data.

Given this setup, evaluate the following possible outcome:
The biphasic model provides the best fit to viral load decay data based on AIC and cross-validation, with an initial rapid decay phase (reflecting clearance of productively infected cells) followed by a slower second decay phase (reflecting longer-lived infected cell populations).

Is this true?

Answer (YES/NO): NO